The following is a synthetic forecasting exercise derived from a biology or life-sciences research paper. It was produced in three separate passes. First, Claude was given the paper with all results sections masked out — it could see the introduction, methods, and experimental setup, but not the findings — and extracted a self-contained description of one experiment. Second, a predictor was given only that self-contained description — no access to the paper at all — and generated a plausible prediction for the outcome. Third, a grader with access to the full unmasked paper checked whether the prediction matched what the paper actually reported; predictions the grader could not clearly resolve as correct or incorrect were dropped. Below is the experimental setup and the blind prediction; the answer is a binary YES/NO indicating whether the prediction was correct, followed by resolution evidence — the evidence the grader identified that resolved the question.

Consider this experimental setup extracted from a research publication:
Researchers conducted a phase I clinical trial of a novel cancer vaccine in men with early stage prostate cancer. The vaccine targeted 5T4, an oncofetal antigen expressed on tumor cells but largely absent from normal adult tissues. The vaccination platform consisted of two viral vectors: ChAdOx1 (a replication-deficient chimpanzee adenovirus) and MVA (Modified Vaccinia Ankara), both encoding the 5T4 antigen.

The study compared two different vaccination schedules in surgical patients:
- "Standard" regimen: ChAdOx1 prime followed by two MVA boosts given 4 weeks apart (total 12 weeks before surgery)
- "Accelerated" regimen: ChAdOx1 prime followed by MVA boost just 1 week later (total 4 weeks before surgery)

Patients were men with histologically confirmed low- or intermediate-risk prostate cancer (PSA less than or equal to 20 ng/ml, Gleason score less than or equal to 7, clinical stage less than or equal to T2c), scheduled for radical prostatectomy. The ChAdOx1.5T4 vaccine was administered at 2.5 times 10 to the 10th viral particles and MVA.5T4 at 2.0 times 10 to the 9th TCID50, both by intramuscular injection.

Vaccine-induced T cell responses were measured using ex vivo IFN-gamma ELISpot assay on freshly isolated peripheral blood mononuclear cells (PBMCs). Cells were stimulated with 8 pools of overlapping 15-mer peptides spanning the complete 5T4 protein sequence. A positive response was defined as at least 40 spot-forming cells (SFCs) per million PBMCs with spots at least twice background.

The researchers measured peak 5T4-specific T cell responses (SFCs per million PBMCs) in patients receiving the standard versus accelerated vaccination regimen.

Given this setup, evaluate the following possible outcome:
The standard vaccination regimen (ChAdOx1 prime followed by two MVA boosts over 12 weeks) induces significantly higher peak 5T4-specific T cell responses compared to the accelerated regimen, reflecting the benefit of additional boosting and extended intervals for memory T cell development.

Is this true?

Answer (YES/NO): NO